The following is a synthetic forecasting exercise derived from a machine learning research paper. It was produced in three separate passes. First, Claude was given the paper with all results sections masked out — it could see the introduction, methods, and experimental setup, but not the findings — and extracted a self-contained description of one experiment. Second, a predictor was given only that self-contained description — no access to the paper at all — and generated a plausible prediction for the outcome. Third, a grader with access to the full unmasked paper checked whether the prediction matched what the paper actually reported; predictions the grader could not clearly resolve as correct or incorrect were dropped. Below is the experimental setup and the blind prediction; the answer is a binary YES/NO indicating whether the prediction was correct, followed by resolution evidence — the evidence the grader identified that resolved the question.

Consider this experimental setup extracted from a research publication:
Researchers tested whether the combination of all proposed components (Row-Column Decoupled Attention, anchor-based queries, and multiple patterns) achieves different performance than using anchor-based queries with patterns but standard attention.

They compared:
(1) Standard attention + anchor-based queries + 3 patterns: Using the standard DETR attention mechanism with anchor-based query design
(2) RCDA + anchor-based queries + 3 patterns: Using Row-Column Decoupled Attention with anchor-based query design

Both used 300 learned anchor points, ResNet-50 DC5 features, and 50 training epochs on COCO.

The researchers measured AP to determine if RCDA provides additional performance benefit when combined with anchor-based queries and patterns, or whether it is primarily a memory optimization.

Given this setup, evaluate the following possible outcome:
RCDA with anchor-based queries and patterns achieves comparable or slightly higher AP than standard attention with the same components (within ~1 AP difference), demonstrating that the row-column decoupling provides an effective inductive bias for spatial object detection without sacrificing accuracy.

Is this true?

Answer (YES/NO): YES